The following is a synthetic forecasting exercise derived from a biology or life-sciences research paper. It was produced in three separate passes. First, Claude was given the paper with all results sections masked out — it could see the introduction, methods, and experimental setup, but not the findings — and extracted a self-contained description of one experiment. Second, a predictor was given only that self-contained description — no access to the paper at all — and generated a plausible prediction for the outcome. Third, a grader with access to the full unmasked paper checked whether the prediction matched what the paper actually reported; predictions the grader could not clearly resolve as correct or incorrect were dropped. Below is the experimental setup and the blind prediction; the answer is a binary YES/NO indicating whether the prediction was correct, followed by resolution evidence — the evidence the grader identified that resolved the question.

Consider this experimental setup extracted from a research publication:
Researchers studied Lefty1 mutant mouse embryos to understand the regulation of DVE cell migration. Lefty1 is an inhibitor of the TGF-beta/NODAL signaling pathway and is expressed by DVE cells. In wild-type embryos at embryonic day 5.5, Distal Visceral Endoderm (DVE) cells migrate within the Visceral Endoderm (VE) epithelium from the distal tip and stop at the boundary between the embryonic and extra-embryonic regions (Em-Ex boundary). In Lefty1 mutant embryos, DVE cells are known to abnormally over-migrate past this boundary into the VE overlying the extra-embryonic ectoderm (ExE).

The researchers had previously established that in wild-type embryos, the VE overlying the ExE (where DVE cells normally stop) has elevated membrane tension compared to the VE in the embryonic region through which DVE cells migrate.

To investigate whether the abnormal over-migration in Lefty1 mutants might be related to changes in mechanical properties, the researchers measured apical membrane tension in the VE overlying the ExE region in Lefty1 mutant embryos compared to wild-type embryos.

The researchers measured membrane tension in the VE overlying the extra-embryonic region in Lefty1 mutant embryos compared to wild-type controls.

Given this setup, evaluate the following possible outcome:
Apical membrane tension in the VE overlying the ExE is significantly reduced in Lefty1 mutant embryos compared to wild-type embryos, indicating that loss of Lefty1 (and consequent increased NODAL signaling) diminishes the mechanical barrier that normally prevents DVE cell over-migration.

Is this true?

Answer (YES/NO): YES